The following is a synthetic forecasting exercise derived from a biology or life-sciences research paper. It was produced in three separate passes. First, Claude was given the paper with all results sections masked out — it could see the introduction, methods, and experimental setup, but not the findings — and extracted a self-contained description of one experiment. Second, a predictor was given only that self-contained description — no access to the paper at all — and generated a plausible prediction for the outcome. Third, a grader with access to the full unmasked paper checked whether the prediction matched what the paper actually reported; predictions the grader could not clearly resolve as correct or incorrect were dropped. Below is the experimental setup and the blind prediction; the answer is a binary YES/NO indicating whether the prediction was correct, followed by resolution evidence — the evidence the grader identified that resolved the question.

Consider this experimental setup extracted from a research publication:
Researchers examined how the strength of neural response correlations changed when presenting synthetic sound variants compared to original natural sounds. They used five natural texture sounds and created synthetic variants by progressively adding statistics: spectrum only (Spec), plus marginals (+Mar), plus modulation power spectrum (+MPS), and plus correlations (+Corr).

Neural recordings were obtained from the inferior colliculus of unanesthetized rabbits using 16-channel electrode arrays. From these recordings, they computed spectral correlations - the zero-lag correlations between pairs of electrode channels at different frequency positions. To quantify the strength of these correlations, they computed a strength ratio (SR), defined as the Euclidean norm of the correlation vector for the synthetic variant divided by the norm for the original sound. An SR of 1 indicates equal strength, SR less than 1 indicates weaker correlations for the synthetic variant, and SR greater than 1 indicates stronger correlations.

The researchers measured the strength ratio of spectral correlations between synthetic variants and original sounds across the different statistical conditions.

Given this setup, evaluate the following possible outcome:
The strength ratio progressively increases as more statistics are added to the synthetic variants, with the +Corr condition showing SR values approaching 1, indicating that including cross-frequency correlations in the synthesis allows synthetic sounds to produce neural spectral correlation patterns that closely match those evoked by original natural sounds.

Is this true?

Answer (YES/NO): YES